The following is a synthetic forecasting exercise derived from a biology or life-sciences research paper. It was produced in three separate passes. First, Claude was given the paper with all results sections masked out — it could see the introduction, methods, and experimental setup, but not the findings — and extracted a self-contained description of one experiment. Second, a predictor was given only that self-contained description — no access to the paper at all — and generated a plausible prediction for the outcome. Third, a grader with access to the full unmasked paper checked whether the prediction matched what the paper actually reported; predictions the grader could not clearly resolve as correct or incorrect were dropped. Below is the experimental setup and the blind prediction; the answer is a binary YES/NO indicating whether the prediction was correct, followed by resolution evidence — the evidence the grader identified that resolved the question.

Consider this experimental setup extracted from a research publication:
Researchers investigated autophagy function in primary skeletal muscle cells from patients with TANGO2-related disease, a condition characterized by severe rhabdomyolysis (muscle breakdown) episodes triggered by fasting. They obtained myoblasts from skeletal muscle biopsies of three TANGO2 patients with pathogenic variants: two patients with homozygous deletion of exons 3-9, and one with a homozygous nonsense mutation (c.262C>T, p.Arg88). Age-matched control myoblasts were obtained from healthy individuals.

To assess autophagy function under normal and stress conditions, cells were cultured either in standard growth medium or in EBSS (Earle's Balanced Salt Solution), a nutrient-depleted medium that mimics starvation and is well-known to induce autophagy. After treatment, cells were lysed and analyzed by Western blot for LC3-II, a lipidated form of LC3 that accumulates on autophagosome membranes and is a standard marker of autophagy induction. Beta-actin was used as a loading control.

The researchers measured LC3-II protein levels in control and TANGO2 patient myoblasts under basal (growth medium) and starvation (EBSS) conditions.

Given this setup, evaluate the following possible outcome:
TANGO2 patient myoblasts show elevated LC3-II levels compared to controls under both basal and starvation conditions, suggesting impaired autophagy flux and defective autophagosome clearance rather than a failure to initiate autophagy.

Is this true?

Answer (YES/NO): NO